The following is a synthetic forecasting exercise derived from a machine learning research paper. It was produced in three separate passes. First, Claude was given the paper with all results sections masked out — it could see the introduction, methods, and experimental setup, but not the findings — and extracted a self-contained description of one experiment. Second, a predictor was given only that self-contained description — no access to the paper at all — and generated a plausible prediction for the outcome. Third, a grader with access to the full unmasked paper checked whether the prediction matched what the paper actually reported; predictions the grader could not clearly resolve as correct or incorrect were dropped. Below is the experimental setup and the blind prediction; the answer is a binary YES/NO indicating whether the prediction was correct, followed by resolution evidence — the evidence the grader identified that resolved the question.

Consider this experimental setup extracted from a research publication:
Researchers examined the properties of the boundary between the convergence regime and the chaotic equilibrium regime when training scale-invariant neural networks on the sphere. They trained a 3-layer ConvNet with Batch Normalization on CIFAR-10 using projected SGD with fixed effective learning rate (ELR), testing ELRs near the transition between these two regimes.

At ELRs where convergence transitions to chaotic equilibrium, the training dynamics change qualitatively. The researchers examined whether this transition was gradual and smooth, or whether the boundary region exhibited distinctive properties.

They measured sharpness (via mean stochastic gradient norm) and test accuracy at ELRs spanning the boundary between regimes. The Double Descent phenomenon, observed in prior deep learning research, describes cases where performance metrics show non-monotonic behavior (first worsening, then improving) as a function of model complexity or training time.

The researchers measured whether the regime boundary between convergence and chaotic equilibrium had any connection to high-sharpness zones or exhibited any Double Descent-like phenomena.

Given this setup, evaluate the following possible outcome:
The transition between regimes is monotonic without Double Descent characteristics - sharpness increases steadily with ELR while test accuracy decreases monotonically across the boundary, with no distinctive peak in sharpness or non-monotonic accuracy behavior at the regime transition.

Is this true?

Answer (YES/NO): NO